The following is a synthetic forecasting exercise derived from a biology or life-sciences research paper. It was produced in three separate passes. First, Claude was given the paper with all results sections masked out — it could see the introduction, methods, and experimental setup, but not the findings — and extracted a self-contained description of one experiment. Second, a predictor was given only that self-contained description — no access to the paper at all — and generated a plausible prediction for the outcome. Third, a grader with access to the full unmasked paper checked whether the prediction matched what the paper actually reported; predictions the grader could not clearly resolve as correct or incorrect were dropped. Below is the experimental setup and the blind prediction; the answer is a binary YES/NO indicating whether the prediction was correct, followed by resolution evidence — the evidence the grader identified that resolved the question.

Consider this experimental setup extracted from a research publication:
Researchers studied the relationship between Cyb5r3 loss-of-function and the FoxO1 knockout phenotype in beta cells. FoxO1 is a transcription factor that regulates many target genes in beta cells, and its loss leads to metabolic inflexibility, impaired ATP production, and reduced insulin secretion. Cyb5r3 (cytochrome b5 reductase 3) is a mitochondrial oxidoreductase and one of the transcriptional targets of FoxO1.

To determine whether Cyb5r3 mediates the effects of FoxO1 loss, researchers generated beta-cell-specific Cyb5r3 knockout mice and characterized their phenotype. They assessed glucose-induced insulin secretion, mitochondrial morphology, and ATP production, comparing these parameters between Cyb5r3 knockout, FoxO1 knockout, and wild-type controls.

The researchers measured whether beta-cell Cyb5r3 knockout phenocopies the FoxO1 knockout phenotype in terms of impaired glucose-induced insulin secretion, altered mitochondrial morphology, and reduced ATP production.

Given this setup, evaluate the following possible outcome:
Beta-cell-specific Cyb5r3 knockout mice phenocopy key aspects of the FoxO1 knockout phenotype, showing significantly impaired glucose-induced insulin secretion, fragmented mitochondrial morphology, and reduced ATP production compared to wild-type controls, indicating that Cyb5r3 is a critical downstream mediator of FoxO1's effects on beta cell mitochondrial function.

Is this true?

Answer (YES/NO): YES